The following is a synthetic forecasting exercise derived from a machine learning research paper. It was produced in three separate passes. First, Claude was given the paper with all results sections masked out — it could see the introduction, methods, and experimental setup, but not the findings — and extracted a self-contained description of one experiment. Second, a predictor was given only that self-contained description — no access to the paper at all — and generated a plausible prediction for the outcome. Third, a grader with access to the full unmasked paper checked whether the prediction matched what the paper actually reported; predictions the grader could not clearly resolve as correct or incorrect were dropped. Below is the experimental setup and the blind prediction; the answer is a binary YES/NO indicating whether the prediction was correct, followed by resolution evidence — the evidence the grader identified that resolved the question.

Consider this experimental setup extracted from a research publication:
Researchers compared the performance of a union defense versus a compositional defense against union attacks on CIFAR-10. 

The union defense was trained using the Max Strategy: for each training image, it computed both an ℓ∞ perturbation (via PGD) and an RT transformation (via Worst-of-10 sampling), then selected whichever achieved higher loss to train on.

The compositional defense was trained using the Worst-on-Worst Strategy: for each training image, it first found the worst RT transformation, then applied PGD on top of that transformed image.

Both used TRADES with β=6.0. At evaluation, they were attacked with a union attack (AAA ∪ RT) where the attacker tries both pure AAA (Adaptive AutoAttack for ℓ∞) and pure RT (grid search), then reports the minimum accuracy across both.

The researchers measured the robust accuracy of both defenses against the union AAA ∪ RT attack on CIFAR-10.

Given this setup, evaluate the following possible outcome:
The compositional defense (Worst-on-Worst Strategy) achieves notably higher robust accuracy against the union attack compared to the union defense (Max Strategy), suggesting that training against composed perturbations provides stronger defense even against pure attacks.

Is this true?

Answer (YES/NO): NO